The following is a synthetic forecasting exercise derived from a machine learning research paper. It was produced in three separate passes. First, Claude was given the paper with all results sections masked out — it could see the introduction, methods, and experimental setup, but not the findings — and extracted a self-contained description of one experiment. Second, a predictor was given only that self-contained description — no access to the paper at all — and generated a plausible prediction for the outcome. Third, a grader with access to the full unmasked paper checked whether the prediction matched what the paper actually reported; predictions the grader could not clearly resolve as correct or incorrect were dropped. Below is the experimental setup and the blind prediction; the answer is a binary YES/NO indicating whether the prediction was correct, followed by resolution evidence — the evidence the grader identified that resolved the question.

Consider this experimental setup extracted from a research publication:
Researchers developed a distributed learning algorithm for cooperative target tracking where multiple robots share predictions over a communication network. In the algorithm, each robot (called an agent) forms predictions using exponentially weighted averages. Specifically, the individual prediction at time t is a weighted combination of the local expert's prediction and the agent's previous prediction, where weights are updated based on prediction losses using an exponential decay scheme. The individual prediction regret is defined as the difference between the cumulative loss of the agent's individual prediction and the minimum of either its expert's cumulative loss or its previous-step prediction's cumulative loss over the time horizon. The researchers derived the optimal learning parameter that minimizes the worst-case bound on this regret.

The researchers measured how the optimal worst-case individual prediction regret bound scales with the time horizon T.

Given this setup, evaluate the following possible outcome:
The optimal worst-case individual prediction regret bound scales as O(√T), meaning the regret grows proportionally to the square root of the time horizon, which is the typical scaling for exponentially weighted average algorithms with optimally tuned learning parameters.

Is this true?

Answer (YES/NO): YES